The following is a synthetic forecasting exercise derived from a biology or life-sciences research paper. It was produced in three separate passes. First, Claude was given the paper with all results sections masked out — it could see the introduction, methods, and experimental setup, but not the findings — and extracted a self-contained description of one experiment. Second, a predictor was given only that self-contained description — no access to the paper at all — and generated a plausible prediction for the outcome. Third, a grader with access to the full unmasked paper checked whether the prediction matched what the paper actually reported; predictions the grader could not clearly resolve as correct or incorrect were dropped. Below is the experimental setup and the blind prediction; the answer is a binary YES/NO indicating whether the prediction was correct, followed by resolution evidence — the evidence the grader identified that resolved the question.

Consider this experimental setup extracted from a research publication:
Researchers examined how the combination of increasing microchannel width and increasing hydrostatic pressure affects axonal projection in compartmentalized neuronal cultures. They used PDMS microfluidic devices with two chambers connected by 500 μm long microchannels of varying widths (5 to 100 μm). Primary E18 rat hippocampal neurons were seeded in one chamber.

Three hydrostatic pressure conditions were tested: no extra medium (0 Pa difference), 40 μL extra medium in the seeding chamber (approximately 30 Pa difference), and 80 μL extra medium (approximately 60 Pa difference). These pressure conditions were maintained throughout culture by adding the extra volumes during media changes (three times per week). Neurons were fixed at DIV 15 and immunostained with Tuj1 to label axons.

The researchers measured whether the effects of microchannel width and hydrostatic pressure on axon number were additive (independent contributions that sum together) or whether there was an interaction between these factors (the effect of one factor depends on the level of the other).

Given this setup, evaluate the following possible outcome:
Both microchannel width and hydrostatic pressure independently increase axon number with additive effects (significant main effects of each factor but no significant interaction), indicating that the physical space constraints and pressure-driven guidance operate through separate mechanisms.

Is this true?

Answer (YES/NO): NO